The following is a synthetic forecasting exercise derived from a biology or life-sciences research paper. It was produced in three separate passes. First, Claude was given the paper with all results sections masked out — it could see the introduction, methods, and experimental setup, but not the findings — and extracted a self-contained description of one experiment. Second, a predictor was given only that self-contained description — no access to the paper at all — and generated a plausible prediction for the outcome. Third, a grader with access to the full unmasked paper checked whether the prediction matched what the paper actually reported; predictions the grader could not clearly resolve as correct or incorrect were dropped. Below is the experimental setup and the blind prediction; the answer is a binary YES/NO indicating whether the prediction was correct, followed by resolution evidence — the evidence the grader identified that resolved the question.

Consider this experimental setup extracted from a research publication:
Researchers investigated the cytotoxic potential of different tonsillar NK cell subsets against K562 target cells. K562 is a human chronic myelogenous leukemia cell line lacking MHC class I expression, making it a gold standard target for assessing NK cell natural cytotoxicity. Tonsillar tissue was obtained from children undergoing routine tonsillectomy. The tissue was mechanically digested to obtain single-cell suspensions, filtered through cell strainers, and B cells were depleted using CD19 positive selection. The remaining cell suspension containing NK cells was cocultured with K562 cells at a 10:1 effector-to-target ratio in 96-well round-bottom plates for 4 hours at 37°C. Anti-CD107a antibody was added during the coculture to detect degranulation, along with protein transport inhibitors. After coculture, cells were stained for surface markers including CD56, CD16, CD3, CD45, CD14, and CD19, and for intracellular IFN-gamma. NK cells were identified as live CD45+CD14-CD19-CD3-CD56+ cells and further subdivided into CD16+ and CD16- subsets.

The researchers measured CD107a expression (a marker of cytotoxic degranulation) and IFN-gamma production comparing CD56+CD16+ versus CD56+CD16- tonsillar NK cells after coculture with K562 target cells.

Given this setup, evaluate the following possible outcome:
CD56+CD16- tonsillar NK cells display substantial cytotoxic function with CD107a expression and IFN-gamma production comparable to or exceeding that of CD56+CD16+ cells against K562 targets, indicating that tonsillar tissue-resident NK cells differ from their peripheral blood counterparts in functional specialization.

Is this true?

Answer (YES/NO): YES